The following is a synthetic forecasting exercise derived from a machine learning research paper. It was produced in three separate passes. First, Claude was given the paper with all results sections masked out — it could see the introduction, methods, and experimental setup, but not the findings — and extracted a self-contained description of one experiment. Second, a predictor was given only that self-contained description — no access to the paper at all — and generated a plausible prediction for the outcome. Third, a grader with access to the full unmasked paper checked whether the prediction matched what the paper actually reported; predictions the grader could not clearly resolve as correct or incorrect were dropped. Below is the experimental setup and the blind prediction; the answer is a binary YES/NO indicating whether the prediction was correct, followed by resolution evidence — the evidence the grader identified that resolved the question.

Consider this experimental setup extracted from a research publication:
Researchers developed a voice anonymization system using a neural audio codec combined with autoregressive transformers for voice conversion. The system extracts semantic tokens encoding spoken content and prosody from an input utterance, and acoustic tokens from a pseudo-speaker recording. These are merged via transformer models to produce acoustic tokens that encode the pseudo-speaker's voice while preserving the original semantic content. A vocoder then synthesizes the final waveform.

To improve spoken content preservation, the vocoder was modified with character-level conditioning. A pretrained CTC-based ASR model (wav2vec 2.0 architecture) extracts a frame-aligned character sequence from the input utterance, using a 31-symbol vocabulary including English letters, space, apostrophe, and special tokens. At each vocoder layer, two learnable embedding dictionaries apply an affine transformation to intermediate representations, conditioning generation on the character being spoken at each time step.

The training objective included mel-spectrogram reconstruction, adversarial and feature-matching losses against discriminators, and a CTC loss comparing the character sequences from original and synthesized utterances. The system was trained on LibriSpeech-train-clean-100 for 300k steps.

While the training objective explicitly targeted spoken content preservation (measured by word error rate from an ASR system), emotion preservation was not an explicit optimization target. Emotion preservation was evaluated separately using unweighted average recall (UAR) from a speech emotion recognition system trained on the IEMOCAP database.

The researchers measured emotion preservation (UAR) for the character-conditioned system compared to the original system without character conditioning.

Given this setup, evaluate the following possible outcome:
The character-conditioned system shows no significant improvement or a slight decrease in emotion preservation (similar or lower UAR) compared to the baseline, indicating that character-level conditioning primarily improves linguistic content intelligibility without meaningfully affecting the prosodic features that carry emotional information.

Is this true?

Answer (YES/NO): NO